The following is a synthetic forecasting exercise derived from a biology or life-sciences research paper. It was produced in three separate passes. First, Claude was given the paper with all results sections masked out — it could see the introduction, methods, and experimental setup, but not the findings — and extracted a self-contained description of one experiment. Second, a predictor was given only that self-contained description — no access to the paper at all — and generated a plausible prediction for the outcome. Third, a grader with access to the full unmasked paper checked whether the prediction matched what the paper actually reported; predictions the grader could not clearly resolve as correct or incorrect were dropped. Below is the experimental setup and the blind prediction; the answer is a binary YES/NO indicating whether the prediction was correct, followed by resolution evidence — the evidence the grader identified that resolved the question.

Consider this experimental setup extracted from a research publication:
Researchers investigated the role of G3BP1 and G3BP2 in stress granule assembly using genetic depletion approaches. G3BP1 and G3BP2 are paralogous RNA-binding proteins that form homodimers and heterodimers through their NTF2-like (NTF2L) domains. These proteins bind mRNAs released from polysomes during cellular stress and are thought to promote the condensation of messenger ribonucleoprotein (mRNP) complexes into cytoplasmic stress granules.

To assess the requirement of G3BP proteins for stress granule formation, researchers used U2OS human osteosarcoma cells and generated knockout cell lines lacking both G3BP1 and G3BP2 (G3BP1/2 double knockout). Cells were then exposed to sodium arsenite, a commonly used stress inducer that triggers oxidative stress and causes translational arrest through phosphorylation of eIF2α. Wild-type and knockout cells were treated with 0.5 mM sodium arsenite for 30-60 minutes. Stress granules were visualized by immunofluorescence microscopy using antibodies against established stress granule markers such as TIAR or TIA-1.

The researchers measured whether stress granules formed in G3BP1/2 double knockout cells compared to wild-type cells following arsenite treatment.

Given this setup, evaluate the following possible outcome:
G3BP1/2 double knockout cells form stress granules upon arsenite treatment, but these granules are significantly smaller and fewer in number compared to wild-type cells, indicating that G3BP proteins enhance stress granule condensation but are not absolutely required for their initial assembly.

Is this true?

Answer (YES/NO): NO